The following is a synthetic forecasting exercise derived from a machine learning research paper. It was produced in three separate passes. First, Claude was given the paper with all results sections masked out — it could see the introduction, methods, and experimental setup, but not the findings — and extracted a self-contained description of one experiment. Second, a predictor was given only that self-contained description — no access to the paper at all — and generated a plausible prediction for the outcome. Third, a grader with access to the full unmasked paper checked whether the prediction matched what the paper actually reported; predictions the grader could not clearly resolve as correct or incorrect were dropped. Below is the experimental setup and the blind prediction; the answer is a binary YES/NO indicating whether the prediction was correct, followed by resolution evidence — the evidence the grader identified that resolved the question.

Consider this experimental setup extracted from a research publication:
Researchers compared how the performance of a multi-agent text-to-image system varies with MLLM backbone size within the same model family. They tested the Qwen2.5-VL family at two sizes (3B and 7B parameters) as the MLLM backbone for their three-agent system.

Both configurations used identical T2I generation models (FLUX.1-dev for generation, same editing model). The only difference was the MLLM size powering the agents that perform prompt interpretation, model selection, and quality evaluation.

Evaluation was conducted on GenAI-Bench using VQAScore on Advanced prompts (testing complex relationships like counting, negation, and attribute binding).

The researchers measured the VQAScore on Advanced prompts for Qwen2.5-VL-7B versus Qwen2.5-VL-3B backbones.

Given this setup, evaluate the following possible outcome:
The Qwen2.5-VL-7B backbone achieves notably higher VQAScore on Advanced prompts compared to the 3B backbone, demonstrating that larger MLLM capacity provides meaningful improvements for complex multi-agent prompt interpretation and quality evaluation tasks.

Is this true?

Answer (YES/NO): NO